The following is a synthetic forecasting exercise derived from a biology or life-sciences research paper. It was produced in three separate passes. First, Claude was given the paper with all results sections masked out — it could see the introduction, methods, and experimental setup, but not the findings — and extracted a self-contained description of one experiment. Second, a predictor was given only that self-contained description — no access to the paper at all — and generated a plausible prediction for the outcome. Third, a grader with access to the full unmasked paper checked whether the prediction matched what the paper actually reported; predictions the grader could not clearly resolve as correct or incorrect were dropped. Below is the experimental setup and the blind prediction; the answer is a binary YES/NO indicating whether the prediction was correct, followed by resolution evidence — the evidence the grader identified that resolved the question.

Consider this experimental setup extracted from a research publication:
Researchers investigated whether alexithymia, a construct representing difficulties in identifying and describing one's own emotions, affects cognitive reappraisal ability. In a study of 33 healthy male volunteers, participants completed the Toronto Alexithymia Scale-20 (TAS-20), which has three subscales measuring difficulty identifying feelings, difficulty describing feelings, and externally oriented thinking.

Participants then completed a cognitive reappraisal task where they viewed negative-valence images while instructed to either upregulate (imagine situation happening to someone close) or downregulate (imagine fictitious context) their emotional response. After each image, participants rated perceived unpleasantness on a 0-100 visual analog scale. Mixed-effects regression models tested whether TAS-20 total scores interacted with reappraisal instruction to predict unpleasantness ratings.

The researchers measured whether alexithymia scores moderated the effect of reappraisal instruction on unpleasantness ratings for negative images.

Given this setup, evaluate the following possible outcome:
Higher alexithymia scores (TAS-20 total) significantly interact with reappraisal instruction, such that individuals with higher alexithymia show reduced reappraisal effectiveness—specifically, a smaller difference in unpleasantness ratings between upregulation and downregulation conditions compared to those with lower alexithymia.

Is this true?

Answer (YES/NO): NO